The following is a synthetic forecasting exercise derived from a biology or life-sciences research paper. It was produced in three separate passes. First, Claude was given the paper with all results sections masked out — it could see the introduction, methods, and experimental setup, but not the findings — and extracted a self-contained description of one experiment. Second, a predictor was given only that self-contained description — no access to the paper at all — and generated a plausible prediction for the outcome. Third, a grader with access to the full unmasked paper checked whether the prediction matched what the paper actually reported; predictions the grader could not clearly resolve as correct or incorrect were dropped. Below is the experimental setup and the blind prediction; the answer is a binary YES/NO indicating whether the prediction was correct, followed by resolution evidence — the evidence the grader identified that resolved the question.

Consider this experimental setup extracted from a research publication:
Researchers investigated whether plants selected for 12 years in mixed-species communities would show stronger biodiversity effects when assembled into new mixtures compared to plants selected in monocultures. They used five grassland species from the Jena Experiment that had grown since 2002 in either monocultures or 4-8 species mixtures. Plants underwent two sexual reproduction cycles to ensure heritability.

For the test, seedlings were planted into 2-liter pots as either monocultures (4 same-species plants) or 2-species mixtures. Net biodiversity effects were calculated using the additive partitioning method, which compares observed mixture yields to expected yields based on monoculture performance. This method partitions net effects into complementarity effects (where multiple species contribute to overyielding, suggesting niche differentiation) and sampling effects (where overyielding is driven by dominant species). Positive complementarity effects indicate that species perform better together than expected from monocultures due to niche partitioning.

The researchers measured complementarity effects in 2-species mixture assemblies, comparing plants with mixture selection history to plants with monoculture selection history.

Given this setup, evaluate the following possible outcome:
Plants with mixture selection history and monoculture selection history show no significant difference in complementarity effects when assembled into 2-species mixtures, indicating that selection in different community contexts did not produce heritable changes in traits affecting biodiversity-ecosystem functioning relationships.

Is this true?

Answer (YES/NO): NO